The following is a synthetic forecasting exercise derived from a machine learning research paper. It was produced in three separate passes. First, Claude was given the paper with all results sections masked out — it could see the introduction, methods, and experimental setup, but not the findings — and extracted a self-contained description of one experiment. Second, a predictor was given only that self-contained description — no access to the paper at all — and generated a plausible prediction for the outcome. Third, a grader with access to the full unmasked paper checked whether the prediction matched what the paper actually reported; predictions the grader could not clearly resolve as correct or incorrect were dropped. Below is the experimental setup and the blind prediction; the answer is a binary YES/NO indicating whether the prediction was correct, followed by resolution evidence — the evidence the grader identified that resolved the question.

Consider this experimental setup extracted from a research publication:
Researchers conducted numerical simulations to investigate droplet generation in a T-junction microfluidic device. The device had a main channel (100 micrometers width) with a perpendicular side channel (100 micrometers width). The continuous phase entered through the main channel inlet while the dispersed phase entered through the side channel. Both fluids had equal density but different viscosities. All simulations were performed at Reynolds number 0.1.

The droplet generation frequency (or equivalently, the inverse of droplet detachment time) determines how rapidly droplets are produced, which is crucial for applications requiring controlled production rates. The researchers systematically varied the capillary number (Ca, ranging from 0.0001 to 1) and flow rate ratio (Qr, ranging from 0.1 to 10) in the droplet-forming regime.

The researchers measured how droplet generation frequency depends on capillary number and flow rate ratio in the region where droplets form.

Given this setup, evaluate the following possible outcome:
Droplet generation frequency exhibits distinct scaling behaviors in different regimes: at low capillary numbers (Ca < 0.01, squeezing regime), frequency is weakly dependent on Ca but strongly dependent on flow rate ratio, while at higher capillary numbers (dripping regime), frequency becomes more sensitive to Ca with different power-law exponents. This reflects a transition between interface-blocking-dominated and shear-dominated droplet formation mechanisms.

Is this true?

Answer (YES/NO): NO